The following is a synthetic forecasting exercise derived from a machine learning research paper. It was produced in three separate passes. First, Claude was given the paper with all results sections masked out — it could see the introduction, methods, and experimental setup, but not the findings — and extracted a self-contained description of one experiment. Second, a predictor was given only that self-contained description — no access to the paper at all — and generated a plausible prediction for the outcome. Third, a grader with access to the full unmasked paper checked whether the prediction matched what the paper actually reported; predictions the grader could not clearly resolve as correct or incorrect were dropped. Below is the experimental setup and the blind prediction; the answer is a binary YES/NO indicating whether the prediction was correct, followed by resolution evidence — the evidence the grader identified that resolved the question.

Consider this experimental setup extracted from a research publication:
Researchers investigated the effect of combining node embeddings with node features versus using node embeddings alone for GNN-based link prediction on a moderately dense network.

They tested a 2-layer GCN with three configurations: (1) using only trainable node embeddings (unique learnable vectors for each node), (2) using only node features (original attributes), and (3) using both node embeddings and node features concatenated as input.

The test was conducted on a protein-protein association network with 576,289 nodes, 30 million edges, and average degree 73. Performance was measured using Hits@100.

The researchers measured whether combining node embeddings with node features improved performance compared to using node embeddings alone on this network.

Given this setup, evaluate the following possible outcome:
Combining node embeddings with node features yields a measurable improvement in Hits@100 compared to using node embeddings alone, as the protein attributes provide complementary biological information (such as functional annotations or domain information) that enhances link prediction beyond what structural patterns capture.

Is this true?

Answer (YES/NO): NO